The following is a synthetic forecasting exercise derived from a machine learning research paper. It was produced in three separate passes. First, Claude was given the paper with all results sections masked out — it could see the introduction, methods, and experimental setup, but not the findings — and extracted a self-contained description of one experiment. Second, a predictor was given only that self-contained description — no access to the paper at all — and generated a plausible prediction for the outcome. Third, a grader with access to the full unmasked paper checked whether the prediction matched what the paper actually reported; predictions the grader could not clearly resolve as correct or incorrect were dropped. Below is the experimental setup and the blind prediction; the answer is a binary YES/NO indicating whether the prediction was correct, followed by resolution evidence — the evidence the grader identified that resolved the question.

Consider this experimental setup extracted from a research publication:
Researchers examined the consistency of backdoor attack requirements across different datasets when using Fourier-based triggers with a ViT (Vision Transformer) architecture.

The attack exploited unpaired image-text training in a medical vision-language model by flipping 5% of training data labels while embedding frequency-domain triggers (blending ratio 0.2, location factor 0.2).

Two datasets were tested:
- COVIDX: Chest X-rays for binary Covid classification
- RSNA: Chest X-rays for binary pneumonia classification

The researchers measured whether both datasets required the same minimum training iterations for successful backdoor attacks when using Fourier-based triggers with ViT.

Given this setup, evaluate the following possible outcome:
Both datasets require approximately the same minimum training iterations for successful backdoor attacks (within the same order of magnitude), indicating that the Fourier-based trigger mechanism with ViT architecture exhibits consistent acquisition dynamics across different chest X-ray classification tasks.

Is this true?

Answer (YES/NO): YES